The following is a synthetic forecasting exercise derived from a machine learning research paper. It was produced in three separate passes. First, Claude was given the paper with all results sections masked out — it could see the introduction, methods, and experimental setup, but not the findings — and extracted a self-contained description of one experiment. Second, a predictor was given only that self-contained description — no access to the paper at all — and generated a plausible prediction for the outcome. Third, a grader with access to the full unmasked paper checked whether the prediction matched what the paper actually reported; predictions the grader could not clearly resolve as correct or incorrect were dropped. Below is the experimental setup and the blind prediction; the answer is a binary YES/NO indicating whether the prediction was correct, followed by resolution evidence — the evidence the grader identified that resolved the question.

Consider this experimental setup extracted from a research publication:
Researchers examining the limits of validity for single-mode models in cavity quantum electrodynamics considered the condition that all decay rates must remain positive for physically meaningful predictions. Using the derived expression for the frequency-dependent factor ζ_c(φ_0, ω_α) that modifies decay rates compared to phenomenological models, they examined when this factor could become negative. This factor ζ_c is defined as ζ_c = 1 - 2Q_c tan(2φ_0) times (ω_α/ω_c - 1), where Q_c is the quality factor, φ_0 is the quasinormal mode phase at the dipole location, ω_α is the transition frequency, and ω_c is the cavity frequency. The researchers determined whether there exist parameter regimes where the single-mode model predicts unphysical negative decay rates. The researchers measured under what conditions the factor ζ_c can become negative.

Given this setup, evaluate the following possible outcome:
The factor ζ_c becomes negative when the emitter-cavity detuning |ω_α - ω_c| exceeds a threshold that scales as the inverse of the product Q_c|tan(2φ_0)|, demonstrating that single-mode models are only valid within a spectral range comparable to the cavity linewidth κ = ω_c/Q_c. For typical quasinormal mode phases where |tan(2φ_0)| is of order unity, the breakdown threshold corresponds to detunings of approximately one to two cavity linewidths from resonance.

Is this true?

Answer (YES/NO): NO